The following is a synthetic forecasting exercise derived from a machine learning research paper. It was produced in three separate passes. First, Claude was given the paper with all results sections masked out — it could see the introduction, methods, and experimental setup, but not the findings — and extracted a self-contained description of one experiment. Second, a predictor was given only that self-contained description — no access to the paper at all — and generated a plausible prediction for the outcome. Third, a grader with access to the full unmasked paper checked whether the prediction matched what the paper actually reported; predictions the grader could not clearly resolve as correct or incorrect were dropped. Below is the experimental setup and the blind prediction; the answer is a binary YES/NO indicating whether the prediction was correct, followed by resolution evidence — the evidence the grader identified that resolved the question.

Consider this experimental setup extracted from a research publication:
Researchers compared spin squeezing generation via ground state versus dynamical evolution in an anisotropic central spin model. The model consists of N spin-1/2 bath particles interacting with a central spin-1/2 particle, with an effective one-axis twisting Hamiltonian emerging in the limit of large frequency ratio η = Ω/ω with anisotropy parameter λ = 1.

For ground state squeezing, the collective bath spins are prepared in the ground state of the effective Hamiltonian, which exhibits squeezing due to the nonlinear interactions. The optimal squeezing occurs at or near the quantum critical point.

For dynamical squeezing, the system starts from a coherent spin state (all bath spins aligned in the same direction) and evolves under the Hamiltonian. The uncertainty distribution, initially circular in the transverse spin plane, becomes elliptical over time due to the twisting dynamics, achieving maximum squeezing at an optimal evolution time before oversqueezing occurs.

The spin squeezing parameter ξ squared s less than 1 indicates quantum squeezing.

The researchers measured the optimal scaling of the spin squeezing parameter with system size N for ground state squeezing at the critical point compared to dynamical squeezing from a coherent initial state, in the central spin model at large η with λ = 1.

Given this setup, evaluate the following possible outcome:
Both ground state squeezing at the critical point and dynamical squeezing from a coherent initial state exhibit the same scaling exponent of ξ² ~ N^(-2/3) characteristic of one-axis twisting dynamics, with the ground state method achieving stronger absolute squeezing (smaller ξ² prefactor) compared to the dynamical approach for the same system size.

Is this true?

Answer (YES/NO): NO